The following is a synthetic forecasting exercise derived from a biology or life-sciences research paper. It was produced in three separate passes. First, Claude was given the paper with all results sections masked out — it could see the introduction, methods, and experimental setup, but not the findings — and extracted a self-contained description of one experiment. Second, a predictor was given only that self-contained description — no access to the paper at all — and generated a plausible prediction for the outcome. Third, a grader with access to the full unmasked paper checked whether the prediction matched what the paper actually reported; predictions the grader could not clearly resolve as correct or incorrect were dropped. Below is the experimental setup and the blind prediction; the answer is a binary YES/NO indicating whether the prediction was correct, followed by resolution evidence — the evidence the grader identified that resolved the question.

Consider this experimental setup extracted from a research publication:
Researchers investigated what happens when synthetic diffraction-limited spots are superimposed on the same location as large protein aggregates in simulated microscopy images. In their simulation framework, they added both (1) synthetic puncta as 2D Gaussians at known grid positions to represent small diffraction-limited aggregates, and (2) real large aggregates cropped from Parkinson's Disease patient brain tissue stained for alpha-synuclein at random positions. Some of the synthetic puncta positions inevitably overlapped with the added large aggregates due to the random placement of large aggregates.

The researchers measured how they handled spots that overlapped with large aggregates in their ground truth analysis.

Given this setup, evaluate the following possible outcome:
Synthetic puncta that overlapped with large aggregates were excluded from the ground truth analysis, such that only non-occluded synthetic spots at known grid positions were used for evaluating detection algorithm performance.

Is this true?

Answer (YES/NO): YES